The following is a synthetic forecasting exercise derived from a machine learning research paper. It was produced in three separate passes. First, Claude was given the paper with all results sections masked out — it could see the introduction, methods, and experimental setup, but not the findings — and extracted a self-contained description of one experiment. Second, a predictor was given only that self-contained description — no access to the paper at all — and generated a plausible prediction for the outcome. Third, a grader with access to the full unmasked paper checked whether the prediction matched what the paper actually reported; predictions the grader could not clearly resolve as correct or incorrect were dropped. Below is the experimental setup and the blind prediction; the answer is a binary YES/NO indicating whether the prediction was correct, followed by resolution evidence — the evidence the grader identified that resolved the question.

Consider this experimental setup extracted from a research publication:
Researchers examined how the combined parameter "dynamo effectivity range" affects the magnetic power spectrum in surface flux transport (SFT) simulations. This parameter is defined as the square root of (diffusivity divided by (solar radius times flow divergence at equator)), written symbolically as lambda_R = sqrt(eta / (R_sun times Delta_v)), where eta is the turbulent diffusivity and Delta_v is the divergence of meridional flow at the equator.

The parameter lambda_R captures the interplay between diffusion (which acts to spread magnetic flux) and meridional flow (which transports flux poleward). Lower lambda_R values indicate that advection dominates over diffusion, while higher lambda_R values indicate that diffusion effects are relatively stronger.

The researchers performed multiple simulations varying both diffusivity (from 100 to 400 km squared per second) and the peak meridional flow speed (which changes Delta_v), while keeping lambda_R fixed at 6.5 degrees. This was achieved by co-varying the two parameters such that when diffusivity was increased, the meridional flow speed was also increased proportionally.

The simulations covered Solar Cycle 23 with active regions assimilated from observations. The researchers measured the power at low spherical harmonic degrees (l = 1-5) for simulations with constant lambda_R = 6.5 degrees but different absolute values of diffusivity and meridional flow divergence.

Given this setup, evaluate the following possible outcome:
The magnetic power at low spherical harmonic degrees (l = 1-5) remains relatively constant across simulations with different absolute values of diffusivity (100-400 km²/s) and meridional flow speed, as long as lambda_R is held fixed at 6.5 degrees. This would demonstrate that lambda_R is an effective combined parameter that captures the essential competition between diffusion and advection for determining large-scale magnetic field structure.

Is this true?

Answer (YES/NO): NO